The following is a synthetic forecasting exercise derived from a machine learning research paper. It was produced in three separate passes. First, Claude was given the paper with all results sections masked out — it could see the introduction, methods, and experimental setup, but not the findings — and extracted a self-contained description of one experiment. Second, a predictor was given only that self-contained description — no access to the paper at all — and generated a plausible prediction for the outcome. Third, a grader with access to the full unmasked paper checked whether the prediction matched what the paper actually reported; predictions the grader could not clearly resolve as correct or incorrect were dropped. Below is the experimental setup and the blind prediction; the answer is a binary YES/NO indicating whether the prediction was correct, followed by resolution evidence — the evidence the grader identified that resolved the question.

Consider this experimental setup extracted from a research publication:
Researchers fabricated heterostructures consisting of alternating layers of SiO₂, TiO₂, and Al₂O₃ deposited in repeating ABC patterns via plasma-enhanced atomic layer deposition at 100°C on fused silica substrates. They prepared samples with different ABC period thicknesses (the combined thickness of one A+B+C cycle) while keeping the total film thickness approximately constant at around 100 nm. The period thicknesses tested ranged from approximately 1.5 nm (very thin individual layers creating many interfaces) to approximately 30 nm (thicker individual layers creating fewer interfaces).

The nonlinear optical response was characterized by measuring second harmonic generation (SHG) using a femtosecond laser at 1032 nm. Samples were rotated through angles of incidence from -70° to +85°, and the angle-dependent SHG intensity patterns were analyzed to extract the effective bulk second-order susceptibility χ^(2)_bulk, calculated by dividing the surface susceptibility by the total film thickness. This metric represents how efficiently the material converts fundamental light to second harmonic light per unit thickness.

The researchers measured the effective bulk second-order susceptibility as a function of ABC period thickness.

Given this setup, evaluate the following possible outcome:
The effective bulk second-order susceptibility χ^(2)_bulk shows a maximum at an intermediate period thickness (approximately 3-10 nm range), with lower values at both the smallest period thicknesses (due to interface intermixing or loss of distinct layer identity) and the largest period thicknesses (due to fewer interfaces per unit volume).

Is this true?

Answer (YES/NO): NO